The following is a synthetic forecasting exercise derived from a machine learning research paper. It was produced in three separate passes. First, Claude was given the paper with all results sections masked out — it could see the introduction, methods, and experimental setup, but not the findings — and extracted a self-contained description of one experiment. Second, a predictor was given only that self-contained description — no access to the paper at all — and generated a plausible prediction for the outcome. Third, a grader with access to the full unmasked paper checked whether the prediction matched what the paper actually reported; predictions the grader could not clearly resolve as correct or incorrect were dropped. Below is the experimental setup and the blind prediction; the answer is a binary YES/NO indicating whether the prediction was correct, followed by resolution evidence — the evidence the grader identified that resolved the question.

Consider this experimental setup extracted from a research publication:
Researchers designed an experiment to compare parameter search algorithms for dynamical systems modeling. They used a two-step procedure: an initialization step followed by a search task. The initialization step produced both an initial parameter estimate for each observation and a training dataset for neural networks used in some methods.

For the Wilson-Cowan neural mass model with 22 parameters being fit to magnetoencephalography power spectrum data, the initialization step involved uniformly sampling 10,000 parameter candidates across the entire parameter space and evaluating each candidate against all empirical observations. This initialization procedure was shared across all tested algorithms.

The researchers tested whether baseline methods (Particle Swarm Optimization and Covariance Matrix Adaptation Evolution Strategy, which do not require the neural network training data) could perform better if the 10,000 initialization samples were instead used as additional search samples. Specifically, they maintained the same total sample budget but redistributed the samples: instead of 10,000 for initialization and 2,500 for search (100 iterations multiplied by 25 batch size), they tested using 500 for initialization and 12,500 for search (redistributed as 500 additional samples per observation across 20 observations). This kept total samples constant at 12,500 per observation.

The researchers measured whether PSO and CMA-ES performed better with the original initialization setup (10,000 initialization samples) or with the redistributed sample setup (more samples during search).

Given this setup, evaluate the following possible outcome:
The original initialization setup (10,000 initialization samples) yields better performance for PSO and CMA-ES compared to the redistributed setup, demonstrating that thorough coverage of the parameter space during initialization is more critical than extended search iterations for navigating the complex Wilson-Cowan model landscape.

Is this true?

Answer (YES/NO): YES